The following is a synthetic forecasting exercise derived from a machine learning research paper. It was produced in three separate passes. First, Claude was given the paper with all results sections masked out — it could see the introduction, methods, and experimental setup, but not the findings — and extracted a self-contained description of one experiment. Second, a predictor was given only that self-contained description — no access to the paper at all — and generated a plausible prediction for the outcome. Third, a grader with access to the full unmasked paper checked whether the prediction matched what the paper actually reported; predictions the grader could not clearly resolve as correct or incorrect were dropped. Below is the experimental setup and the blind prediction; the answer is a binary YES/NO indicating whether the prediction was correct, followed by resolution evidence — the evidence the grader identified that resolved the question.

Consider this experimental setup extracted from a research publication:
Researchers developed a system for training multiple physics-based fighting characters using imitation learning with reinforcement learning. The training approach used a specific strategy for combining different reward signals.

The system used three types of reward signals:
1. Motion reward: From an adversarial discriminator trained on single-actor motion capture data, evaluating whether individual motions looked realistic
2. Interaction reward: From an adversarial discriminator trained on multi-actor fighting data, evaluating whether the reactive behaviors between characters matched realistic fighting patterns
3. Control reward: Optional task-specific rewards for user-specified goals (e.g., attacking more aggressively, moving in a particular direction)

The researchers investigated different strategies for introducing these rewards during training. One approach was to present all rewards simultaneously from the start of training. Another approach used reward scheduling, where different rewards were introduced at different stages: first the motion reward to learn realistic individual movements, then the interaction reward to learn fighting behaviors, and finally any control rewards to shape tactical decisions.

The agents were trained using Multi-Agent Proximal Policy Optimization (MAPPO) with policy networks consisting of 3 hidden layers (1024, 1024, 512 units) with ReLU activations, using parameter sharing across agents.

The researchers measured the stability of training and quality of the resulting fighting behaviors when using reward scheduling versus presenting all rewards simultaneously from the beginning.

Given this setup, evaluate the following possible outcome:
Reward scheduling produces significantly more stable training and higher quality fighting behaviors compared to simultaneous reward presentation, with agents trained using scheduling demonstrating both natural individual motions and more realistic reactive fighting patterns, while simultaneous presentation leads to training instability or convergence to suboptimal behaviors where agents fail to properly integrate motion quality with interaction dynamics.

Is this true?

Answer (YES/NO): YES